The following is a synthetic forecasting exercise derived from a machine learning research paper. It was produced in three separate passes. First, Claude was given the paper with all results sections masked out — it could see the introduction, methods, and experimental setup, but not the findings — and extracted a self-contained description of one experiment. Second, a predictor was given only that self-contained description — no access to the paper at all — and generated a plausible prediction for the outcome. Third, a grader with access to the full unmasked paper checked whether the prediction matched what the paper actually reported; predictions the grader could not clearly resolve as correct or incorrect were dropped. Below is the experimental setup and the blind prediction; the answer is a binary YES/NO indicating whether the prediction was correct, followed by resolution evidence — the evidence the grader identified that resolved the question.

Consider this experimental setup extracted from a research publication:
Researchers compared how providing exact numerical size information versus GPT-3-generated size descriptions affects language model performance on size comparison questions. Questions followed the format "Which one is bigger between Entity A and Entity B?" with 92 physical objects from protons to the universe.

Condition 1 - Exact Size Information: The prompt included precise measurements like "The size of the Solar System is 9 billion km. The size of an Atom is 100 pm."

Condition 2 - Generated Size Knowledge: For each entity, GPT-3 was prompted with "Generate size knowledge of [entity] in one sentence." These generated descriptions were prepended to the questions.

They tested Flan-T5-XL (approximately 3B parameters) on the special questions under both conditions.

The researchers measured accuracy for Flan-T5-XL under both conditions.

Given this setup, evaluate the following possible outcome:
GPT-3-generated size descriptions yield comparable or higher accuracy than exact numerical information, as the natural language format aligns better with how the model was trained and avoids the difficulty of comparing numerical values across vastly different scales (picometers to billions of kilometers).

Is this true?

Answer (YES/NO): NO